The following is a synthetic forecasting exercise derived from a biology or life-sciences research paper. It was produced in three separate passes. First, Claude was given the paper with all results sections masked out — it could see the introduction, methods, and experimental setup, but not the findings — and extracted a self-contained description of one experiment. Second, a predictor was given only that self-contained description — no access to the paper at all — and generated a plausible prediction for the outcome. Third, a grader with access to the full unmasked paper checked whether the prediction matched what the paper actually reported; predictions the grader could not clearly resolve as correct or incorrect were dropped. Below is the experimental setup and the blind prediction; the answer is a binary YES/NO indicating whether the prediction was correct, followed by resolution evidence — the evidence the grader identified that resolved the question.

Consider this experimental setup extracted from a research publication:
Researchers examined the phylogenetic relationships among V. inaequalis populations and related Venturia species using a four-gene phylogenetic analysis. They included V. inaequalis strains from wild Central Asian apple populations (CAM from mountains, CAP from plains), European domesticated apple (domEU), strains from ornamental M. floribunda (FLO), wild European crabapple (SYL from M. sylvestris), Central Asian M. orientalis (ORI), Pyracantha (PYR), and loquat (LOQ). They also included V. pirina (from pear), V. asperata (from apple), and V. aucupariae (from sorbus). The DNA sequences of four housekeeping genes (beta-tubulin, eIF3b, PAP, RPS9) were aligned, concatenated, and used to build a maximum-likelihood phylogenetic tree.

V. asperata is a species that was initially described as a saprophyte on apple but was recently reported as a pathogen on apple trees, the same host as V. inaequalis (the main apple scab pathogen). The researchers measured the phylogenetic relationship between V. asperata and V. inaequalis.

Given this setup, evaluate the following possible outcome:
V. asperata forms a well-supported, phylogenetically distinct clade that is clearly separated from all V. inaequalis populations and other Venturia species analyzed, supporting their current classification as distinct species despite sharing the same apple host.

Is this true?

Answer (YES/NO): YES